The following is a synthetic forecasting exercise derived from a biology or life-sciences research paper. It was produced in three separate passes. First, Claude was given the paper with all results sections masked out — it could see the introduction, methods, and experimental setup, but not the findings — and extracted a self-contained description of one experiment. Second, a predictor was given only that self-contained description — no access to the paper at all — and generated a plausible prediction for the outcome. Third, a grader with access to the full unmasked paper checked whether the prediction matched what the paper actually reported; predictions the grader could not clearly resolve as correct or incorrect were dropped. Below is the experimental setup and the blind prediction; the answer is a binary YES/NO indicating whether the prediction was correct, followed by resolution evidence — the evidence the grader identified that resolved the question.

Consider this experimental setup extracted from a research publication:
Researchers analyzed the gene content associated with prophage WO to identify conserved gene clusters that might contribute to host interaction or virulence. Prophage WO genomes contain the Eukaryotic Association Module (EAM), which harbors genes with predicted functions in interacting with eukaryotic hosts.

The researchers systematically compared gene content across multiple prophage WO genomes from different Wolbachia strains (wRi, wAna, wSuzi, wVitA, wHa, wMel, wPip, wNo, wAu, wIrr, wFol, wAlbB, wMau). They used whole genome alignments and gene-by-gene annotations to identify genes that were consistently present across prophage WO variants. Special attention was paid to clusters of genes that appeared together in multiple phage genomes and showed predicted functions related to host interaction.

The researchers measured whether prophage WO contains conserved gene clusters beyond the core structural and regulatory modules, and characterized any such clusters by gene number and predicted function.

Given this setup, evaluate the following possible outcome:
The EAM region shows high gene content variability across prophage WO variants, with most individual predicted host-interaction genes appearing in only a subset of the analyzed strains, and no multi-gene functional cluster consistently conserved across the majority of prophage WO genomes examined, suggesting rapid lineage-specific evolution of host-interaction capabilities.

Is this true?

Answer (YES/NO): NO